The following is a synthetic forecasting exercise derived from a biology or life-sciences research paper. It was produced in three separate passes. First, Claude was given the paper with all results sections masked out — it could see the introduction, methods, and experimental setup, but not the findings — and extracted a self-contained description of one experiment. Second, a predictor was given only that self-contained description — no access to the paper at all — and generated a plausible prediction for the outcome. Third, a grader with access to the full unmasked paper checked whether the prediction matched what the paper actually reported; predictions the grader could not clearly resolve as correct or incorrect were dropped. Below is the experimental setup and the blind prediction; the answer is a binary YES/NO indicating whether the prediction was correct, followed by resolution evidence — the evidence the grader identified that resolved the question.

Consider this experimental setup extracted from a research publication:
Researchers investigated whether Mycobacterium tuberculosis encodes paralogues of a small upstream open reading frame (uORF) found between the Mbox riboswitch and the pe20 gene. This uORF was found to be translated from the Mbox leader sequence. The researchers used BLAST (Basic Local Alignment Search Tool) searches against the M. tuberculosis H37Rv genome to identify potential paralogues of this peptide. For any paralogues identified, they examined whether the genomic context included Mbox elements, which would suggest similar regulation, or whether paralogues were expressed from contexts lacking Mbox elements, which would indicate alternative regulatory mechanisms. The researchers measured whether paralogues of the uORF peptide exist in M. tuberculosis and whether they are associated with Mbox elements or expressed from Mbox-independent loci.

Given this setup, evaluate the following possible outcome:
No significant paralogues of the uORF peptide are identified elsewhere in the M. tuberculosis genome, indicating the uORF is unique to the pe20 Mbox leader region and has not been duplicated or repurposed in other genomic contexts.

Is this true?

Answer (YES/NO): NO